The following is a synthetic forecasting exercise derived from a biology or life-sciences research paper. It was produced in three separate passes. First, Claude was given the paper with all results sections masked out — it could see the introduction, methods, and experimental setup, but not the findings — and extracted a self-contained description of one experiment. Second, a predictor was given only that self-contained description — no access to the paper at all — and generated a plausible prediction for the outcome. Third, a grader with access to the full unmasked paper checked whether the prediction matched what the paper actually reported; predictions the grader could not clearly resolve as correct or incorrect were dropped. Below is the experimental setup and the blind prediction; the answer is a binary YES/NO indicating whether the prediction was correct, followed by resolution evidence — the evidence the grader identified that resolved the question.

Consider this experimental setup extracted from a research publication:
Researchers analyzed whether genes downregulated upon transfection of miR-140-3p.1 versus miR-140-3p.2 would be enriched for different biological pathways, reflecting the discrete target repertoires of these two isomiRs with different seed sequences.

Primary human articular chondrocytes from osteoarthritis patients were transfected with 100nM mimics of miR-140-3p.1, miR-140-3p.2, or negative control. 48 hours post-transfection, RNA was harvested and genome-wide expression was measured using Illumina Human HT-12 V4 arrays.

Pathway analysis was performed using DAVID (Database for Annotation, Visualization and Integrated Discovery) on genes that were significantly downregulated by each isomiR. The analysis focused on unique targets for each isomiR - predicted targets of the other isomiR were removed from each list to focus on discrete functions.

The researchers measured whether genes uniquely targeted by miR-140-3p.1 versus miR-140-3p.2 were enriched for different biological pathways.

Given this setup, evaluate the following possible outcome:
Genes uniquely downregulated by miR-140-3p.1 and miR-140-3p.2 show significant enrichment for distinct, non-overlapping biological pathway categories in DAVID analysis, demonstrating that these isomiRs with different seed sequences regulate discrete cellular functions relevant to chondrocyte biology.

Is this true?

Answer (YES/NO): NO